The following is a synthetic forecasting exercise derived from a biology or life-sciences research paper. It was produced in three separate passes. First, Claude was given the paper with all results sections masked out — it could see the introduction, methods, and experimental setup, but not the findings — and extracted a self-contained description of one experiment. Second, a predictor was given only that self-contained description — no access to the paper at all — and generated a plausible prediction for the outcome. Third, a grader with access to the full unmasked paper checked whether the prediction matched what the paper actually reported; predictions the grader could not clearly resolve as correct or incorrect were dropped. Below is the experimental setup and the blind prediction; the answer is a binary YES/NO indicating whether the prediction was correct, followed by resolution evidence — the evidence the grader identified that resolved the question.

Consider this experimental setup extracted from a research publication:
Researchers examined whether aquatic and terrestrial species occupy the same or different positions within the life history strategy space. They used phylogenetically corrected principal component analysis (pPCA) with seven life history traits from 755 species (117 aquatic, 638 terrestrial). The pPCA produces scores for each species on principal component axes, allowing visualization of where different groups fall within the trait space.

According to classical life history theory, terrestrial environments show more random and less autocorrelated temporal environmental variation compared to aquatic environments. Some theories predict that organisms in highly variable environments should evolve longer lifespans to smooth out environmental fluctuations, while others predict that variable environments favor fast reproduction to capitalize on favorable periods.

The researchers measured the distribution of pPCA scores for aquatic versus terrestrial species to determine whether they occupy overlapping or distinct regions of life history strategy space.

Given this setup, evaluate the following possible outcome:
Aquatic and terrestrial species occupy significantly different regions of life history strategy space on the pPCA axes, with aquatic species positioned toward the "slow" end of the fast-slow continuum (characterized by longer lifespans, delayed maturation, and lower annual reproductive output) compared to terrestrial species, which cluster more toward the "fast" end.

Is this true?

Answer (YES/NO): NO